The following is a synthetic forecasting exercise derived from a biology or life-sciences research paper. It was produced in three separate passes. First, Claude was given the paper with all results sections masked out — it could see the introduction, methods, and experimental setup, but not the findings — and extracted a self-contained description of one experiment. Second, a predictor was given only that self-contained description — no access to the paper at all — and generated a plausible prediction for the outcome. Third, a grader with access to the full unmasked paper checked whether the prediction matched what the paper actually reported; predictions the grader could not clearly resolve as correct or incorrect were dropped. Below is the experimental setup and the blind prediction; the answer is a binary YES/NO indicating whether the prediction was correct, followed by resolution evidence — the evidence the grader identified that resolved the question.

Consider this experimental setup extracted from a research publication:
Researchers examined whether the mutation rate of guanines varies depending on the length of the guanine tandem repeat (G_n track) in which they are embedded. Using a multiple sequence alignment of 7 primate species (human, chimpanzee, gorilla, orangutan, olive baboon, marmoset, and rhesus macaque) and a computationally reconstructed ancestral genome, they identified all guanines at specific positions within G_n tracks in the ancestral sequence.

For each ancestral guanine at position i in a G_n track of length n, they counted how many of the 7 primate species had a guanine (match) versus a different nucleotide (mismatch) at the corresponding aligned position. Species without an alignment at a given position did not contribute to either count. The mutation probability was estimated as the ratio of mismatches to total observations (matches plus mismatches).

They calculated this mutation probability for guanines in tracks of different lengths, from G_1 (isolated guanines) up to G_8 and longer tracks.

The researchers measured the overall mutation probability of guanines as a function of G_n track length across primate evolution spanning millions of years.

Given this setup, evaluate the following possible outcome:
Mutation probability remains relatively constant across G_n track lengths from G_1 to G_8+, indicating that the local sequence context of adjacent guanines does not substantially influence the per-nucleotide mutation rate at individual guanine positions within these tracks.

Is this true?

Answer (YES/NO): NO